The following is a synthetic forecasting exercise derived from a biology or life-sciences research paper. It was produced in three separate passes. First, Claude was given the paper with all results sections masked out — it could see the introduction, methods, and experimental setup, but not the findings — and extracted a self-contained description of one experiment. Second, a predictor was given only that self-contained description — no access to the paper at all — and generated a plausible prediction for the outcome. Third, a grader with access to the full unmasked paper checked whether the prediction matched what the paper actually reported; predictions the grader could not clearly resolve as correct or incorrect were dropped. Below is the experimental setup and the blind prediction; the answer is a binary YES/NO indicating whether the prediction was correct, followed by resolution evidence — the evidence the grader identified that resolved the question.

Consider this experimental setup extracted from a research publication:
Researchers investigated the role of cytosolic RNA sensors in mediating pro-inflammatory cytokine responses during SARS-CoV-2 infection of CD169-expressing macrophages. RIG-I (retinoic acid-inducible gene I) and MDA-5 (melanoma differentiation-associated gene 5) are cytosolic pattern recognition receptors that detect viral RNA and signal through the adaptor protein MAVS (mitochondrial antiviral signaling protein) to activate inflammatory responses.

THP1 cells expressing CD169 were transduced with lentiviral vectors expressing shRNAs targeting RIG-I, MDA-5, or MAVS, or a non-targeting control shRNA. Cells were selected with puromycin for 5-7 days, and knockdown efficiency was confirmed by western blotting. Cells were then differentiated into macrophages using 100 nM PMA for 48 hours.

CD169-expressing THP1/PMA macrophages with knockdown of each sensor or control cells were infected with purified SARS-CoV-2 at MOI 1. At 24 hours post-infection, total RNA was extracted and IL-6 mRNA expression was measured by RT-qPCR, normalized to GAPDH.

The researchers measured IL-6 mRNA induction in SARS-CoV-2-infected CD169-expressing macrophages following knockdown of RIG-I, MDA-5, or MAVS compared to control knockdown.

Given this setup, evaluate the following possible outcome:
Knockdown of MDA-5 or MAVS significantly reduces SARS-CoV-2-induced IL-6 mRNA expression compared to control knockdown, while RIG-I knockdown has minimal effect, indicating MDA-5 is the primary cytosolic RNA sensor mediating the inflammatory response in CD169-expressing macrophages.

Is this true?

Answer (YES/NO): NO